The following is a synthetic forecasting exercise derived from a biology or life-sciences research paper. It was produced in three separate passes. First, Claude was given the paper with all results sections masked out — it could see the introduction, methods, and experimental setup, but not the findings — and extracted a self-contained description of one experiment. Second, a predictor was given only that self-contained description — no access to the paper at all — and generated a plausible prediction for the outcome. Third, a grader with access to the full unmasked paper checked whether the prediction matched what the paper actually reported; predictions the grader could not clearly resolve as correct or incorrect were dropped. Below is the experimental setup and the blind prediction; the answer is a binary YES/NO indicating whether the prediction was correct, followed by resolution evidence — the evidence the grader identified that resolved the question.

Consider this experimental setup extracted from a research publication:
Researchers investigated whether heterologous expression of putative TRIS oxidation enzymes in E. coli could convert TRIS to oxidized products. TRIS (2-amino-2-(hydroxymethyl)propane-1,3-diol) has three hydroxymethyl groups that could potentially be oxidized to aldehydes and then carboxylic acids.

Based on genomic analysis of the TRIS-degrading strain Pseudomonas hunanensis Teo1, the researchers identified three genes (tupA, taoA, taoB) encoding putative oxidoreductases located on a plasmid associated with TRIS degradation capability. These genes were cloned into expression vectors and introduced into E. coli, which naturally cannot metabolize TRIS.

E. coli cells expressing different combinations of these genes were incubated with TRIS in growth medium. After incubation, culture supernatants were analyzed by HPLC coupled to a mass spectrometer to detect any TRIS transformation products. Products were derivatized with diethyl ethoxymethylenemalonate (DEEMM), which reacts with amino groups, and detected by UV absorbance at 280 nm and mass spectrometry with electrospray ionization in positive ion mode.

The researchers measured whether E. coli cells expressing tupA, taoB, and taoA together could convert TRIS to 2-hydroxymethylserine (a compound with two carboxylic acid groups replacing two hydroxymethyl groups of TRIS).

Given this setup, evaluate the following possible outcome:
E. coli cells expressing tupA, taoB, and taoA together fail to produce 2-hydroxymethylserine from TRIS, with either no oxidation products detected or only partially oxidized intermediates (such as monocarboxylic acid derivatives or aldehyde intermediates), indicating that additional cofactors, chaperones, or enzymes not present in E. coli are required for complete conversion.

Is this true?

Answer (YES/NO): NO